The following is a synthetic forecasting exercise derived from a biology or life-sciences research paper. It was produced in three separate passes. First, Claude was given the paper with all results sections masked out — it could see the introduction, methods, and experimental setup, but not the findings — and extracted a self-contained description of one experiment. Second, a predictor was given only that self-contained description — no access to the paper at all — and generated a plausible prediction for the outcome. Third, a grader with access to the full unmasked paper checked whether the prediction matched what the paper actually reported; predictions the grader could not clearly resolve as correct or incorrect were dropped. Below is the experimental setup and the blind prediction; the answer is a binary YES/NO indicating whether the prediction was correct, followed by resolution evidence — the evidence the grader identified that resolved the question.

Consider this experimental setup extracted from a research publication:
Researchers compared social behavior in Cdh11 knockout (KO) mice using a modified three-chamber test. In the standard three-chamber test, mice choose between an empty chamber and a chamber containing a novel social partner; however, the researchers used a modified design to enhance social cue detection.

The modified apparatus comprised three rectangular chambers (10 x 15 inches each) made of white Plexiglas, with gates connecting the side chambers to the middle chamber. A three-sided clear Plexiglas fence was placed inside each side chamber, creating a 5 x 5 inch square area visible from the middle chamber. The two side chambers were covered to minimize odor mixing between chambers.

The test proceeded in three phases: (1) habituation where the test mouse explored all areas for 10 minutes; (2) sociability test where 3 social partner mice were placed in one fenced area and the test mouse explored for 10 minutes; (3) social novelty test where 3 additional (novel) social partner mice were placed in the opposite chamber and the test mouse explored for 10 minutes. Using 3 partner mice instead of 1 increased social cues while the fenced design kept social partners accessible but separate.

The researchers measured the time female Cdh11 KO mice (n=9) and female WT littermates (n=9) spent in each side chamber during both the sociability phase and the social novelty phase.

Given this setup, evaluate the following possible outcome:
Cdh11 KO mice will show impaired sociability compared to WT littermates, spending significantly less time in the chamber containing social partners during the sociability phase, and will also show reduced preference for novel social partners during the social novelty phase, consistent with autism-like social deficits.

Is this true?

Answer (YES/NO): NO